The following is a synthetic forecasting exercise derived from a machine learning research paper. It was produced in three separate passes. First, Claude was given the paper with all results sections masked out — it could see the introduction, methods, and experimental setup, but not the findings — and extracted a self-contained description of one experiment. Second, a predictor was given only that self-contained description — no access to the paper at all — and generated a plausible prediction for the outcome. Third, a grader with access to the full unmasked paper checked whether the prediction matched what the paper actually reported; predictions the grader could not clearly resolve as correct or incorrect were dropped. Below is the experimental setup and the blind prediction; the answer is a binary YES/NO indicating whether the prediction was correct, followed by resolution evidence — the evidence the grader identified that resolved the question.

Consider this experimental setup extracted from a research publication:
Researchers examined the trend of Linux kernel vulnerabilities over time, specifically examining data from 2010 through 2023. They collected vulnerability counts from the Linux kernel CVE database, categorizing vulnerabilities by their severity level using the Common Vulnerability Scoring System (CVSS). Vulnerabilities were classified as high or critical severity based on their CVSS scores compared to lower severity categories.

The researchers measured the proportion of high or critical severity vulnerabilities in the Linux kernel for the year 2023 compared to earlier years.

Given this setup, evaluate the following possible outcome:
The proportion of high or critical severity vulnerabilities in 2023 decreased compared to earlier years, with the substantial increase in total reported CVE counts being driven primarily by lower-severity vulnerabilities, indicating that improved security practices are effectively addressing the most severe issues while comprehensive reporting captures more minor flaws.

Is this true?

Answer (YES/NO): NO